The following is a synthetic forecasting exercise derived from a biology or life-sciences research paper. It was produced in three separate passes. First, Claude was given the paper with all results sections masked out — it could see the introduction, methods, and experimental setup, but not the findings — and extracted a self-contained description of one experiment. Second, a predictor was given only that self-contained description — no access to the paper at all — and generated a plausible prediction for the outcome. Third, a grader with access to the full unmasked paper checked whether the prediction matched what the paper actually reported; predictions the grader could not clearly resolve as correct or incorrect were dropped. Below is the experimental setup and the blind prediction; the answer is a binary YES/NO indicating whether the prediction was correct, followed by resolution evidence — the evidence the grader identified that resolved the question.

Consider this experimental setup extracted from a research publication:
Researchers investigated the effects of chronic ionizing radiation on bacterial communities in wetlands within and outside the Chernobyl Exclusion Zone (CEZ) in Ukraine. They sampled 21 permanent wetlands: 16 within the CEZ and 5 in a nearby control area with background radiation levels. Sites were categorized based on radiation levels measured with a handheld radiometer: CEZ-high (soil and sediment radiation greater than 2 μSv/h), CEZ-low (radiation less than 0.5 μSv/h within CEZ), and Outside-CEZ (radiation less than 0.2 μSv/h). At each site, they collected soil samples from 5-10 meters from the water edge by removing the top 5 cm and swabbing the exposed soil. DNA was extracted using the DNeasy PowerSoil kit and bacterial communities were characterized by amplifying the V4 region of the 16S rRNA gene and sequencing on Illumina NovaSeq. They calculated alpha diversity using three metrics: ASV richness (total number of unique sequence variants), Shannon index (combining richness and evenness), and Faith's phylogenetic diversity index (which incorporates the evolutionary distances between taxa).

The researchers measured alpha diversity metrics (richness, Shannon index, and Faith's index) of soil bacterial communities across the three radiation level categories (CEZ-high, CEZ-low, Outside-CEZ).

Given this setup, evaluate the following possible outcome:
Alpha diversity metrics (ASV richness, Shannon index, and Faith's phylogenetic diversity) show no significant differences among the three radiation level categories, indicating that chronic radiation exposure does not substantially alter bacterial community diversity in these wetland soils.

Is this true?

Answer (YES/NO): YES